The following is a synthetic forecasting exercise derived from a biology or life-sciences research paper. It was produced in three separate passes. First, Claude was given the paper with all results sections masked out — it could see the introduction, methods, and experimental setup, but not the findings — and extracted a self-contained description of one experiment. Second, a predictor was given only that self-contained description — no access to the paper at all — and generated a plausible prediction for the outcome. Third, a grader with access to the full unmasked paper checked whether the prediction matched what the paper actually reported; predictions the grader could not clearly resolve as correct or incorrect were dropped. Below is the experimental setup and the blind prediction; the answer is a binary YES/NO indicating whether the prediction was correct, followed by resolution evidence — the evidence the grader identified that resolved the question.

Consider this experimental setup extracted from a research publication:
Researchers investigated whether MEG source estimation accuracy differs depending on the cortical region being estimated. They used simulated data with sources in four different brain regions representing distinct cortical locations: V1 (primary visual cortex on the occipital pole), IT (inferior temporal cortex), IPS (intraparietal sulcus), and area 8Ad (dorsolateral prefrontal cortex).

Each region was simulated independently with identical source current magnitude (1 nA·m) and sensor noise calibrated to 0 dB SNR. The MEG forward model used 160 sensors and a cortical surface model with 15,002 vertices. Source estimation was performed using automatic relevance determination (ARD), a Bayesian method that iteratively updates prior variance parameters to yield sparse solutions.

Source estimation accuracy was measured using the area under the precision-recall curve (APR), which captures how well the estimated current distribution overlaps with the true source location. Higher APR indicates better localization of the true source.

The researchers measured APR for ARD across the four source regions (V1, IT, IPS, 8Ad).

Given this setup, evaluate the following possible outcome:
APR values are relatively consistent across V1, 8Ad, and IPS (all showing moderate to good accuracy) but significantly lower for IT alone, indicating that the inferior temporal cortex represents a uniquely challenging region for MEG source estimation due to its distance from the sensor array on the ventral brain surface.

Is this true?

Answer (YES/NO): NO